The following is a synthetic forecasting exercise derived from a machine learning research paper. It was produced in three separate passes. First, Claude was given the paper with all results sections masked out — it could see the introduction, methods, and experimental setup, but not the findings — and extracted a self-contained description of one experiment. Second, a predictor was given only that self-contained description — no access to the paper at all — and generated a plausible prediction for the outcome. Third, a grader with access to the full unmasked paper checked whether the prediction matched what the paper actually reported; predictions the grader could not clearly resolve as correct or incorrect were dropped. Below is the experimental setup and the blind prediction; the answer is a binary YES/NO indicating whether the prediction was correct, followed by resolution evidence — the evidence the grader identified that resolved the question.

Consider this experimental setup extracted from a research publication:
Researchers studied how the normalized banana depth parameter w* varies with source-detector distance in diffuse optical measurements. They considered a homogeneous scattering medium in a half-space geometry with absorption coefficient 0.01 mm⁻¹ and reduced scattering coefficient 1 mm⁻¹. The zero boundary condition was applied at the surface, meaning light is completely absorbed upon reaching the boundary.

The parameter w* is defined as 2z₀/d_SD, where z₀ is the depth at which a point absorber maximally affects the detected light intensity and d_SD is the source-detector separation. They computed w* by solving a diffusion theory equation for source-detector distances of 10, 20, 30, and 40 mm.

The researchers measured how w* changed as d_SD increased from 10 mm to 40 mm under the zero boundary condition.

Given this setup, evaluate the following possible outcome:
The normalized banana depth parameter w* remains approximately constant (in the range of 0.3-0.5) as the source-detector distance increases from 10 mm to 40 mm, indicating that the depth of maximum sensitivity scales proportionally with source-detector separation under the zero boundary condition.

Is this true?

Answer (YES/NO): NO